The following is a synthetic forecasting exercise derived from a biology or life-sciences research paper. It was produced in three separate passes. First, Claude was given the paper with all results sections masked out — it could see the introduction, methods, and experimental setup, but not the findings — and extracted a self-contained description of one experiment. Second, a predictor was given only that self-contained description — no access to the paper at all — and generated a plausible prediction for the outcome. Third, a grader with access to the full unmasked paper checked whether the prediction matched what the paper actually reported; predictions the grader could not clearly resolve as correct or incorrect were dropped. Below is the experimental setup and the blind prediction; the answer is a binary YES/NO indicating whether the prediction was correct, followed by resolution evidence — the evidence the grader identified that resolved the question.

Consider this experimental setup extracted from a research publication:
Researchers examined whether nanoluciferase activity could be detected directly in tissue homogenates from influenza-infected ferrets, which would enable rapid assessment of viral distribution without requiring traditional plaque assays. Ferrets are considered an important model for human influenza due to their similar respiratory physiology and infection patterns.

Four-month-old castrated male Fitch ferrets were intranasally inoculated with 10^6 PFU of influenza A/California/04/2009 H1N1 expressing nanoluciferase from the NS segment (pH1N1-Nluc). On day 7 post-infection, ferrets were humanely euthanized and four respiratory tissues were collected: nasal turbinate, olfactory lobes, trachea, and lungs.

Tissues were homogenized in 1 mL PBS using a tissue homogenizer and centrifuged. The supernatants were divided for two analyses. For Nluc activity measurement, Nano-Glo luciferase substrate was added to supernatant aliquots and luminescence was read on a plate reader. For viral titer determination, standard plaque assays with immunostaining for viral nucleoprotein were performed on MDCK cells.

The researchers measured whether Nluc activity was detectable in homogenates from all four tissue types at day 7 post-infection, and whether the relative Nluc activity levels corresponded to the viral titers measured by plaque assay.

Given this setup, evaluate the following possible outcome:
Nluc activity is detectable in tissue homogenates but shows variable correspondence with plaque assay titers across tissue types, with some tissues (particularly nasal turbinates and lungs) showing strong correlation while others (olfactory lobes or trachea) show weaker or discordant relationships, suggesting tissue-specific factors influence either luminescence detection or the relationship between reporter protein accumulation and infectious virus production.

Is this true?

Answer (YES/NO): NO